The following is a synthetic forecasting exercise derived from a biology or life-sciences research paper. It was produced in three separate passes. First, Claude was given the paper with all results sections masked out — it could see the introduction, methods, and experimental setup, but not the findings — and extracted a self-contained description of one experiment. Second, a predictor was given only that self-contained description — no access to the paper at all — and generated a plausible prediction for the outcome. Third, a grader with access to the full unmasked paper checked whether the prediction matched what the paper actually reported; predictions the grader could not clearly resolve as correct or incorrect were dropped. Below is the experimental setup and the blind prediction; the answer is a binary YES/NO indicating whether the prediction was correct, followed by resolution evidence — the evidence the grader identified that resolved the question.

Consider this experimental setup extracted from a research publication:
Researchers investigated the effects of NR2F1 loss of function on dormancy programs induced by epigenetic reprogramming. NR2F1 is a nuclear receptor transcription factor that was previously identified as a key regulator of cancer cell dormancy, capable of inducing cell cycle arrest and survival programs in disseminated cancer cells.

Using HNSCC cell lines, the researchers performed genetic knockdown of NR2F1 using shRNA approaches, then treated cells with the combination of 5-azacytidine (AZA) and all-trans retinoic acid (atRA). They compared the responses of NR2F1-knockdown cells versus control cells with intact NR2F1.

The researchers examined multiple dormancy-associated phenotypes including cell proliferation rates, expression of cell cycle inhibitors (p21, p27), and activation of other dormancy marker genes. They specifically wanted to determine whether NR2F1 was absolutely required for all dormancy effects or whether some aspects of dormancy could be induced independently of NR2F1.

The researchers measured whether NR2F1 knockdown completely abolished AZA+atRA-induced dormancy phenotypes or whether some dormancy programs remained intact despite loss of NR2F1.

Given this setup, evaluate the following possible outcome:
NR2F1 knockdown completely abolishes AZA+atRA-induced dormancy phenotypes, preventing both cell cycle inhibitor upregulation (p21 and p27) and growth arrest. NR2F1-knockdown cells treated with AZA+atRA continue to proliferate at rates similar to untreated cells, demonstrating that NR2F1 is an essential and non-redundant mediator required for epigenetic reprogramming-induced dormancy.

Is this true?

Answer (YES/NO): NO